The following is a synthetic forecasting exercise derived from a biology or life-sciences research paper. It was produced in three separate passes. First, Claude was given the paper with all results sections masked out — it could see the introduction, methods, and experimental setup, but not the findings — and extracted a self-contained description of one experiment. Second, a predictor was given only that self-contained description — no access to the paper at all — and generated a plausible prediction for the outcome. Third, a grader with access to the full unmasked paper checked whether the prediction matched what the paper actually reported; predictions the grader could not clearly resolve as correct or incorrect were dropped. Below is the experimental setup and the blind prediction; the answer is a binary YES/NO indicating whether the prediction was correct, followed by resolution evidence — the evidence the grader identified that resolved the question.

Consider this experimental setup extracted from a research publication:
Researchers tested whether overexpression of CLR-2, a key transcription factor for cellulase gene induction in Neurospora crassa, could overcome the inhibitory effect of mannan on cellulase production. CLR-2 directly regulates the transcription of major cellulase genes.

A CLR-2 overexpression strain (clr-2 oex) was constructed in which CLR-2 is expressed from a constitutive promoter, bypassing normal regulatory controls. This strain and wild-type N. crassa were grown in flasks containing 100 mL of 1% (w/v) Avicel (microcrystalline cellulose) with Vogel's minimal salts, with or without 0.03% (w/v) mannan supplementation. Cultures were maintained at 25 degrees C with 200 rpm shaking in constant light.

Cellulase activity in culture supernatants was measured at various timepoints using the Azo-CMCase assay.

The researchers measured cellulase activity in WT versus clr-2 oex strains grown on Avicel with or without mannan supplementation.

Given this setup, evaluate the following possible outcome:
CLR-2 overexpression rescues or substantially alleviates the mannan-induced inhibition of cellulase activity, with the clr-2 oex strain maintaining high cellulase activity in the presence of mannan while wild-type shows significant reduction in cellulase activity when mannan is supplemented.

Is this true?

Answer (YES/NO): NO